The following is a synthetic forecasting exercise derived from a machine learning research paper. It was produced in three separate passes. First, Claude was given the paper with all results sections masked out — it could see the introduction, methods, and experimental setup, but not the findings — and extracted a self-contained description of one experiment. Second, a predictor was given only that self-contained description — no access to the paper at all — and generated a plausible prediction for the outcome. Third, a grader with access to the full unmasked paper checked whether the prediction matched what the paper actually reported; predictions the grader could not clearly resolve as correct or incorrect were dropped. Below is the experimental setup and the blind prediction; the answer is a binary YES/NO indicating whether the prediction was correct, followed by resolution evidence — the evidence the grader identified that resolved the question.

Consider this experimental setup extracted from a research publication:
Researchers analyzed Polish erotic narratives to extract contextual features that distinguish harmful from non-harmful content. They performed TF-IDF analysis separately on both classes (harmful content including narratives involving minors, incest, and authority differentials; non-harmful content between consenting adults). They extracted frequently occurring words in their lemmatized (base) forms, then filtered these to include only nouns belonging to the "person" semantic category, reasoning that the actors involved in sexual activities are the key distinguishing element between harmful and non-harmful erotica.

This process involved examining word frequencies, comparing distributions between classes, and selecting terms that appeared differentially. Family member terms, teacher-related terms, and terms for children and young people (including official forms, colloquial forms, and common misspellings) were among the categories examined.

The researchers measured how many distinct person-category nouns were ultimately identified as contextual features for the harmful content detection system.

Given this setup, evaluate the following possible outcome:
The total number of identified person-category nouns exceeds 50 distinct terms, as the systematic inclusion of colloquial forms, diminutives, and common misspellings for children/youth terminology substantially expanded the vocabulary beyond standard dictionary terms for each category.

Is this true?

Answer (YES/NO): YES